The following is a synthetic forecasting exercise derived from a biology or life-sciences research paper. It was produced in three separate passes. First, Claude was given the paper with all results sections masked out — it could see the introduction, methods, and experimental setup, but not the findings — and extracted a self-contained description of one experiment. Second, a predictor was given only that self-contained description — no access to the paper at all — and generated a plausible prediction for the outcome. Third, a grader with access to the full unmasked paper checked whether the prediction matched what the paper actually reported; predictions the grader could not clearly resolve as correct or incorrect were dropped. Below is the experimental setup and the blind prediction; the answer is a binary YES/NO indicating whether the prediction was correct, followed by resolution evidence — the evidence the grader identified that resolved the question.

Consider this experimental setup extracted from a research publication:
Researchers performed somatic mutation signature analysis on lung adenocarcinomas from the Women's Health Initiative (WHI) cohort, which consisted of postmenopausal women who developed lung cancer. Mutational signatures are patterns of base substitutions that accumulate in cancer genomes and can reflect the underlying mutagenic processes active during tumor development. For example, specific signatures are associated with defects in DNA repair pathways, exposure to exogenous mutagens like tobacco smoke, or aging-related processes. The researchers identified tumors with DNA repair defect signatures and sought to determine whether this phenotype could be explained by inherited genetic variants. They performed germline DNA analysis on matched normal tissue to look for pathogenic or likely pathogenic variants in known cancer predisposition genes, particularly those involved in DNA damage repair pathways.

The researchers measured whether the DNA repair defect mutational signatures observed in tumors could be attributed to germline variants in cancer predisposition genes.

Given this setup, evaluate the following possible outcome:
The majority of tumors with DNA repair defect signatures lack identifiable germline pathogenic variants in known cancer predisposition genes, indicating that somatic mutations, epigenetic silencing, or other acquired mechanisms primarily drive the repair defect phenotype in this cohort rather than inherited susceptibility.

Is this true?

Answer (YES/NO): NO